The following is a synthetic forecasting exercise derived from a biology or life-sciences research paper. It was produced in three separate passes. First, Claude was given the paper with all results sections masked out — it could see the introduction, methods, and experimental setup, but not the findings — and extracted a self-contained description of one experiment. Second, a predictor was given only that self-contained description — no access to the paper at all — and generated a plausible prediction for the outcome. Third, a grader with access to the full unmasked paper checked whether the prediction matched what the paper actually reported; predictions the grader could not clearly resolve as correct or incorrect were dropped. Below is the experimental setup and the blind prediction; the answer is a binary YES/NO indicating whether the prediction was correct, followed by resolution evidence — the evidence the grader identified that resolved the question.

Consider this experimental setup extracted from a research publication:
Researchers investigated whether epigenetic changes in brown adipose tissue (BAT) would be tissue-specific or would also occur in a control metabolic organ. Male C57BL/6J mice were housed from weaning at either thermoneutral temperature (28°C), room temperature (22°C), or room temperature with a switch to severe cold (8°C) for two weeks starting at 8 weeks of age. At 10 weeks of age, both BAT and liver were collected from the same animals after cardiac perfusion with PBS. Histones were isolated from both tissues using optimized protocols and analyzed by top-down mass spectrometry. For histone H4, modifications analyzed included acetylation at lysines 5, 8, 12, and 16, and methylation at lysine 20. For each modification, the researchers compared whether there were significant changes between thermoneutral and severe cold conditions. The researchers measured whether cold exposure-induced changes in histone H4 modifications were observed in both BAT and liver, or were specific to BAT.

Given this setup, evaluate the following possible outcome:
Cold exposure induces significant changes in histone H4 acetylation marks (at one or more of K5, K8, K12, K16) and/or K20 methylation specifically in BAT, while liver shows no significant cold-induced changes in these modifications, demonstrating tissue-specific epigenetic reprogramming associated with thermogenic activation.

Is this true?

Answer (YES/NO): YES